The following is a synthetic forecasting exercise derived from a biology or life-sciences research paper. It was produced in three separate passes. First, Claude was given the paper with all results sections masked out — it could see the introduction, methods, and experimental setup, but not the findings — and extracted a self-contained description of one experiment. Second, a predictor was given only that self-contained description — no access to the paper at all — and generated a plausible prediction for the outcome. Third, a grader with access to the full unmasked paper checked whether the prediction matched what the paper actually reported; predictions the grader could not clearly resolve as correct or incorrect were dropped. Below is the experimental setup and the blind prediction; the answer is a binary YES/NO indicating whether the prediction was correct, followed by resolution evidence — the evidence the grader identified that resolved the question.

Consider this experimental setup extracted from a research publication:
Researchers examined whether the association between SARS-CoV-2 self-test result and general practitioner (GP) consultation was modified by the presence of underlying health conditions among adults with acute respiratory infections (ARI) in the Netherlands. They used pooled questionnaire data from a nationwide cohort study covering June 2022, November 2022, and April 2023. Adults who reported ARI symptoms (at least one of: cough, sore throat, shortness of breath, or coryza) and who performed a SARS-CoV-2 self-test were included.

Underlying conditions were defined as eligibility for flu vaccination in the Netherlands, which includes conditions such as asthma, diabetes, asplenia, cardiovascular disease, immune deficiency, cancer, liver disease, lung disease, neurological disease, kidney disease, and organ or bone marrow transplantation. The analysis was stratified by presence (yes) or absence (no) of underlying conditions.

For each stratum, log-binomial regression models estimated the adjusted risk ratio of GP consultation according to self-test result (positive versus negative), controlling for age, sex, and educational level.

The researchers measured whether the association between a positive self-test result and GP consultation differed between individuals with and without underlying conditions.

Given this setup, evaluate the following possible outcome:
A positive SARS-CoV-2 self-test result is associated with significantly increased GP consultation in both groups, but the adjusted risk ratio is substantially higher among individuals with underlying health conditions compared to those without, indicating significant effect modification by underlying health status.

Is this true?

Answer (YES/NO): NO